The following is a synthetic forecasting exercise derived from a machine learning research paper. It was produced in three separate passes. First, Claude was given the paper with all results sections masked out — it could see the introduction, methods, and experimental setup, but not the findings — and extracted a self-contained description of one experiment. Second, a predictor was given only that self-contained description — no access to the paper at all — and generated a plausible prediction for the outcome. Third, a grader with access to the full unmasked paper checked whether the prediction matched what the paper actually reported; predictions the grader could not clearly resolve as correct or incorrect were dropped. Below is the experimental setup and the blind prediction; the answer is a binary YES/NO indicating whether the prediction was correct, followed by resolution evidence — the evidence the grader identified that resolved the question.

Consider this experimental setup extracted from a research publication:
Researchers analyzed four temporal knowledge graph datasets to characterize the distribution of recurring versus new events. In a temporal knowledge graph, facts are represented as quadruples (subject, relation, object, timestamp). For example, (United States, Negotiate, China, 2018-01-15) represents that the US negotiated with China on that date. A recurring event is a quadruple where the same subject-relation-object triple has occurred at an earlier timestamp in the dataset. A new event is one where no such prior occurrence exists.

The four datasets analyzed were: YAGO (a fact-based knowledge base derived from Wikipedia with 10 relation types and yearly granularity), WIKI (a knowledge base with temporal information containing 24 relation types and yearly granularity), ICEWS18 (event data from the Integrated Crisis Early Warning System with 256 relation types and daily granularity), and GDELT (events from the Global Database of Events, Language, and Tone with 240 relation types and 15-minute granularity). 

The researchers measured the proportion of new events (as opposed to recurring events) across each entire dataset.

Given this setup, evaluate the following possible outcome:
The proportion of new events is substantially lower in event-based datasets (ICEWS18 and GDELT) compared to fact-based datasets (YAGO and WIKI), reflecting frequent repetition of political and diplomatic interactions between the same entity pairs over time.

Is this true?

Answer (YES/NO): NO